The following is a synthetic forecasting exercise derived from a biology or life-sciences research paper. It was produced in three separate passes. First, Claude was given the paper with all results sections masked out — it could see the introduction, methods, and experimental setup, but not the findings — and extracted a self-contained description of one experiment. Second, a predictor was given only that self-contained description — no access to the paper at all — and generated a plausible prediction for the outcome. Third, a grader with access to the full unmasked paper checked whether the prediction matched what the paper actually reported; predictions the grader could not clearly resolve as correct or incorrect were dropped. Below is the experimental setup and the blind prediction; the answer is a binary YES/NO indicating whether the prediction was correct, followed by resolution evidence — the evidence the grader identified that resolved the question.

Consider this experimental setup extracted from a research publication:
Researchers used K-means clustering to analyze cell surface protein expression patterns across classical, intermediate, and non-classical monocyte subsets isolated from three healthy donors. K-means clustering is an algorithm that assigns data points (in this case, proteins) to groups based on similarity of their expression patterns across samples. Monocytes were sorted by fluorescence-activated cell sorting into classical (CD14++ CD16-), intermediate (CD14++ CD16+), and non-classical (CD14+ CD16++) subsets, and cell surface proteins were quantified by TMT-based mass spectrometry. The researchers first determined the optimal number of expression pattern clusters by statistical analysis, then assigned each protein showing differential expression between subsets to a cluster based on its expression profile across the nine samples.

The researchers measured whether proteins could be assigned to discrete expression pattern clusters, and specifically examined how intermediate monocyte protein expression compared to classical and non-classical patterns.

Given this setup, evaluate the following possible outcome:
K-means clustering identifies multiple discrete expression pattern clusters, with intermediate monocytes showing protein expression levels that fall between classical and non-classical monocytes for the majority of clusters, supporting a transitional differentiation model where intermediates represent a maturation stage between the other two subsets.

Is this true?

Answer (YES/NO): NO